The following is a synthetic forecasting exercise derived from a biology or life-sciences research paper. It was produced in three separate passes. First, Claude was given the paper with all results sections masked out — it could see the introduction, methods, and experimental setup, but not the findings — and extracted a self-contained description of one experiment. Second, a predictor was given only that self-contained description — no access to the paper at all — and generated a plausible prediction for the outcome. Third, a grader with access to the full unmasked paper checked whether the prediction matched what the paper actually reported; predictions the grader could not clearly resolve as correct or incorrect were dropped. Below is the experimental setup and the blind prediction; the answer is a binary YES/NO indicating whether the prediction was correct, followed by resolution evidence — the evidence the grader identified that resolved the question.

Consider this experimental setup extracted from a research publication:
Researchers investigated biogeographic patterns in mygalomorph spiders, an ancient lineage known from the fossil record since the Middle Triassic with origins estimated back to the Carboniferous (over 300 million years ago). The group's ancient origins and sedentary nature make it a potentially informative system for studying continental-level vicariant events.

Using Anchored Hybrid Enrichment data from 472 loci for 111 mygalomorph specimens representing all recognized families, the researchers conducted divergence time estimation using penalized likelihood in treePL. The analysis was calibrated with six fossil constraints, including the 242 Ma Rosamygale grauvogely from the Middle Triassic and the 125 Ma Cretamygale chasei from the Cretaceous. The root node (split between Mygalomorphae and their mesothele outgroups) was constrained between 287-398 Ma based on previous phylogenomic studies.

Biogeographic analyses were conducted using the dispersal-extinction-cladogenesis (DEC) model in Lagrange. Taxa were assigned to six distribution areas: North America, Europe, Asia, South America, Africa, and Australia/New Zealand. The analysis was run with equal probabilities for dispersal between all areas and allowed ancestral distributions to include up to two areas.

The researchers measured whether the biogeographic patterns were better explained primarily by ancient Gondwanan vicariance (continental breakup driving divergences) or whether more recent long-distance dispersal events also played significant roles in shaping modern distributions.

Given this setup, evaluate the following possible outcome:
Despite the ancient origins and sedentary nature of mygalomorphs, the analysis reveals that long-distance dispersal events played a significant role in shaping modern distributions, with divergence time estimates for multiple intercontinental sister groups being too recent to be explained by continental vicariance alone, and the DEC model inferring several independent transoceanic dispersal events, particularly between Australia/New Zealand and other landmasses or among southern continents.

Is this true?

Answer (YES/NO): YES